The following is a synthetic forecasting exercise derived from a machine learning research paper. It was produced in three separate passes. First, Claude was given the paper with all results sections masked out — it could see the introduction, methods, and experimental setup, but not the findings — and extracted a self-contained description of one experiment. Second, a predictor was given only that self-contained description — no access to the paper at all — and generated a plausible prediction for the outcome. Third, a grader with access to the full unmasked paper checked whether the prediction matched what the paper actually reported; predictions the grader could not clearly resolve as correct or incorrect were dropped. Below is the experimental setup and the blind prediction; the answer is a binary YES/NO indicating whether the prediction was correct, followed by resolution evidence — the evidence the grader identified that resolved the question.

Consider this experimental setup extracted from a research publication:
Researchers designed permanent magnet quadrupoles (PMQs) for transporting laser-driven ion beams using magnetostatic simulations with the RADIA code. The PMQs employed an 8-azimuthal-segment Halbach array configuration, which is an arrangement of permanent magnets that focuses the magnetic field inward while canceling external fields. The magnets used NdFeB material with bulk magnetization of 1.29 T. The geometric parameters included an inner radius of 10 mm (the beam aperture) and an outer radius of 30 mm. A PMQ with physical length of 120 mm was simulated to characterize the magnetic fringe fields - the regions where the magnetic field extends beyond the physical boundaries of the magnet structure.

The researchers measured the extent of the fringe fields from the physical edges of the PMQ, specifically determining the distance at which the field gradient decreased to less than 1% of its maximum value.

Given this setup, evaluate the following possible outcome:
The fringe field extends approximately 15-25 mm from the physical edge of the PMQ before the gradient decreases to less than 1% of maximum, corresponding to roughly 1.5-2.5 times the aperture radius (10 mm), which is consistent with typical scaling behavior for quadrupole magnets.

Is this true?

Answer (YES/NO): NO